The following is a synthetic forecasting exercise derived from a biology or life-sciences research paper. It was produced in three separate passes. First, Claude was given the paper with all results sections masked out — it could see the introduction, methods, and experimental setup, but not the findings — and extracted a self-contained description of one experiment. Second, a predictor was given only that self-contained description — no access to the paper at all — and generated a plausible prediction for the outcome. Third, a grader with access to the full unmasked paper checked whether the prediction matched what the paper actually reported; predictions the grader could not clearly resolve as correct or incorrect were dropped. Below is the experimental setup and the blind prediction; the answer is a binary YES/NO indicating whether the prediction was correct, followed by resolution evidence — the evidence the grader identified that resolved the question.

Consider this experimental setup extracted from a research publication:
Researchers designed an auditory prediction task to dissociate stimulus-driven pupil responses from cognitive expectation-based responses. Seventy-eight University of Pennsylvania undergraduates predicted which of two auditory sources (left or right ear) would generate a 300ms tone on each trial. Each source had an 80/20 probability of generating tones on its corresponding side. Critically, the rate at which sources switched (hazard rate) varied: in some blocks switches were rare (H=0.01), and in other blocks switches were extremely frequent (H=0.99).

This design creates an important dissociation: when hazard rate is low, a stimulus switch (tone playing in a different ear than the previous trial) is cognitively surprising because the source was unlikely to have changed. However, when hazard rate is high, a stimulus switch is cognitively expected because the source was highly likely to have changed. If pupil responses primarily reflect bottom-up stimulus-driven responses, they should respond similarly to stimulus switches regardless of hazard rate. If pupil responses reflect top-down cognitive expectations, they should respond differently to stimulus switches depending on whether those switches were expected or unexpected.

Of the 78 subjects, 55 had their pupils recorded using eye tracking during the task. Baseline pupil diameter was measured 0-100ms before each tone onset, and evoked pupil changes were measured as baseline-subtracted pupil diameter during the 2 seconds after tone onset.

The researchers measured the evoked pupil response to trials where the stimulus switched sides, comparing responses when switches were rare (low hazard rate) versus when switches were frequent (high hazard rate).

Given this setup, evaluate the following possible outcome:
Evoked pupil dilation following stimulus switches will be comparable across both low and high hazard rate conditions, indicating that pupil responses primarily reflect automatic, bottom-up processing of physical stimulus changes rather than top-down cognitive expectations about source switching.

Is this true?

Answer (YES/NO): NO